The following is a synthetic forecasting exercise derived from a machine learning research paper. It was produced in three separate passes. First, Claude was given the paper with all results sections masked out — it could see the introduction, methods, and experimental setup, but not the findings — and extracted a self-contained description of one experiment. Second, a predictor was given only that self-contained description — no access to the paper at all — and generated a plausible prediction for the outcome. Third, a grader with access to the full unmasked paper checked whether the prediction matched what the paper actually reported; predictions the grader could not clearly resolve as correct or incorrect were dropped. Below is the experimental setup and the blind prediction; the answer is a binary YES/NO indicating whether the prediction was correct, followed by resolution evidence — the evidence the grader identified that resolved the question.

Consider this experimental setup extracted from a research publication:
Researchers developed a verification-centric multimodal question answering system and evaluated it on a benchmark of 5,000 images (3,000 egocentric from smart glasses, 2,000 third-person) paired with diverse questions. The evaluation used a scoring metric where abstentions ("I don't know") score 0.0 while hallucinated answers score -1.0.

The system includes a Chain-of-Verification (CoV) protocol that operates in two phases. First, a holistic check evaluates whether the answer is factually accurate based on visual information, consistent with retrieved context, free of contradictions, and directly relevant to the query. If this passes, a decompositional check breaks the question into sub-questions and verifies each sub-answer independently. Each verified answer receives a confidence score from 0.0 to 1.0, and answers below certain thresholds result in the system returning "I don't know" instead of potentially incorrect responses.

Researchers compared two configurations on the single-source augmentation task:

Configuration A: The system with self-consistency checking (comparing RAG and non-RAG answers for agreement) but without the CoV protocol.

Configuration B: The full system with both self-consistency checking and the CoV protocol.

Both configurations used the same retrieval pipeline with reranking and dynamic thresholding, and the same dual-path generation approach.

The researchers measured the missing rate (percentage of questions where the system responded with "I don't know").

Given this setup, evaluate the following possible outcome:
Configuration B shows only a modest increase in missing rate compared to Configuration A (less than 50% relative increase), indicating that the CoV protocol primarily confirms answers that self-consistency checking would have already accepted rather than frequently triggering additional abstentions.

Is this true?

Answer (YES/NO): NO